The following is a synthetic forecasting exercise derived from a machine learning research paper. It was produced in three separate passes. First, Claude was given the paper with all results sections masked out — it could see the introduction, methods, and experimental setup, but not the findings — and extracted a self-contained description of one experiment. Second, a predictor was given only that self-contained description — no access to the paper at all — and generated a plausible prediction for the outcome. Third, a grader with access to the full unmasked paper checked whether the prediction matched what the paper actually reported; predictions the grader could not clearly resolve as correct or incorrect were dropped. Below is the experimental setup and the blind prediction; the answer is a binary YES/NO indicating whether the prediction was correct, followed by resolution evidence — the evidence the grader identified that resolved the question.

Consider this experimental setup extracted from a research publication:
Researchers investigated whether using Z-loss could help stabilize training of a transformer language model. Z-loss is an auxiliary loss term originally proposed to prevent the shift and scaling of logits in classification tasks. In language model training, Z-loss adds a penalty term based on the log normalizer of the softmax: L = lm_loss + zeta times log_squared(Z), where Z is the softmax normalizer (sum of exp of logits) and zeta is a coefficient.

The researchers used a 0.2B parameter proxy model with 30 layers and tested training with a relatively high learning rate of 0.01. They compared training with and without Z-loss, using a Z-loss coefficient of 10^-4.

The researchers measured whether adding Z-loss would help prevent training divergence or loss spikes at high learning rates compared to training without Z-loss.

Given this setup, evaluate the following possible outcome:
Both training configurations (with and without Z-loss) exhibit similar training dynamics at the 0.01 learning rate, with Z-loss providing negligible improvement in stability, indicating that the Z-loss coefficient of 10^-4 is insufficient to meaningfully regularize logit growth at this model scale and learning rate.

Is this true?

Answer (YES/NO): YES